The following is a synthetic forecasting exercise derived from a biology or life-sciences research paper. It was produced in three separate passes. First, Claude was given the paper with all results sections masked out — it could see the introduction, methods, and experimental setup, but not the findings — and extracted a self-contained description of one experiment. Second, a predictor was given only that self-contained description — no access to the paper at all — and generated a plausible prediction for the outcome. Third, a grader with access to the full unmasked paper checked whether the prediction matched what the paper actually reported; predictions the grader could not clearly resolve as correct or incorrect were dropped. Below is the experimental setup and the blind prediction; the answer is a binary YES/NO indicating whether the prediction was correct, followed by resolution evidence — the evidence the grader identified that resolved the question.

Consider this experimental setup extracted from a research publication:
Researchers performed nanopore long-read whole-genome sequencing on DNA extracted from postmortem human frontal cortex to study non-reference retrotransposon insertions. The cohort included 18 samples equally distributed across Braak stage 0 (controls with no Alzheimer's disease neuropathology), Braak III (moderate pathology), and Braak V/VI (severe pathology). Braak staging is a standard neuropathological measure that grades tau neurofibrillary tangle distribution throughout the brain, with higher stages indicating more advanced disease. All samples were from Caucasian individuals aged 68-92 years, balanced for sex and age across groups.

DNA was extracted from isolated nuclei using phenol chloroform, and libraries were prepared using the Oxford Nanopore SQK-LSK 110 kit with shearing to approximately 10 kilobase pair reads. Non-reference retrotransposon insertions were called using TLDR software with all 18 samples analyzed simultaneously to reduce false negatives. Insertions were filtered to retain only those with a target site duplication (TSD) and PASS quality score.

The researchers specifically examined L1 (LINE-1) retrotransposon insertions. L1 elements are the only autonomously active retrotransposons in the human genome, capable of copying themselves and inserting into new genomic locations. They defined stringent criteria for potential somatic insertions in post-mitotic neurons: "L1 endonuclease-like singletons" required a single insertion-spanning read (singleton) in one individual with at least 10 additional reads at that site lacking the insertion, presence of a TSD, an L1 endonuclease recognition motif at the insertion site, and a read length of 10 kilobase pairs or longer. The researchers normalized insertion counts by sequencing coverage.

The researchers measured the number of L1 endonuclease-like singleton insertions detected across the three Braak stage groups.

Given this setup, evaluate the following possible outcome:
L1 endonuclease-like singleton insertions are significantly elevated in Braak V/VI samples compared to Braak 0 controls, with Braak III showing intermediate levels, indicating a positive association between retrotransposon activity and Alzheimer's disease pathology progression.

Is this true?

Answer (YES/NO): NO